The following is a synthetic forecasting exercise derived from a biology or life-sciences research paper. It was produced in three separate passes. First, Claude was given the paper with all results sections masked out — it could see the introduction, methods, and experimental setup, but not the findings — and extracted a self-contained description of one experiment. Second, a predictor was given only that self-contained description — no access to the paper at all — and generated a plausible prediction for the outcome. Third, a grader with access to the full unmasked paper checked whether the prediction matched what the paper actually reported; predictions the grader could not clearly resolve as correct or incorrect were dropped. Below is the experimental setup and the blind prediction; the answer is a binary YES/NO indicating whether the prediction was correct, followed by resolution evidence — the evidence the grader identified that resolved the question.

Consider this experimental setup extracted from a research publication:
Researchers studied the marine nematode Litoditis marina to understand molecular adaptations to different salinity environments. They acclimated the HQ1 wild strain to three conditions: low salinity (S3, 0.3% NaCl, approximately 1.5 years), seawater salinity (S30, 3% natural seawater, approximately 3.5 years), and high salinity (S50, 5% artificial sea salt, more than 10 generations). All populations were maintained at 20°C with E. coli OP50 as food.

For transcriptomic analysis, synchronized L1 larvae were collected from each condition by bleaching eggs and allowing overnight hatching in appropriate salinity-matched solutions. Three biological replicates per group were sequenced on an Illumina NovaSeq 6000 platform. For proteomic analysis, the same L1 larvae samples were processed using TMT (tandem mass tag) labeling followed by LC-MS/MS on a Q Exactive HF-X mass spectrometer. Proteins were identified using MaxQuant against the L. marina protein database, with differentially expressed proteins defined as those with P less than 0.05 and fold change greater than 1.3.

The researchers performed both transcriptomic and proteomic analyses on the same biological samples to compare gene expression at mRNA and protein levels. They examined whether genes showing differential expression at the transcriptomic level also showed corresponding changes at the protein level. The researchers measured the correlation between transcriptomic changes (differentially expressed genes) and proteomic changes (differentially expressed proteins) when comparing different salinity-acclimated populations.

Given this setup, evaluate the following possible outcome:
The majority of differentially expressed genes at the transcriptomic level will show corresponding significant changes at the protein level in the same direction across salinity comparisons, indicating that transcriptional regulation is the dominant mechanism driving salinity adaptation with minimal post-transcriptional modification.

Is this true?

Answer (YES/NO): NO